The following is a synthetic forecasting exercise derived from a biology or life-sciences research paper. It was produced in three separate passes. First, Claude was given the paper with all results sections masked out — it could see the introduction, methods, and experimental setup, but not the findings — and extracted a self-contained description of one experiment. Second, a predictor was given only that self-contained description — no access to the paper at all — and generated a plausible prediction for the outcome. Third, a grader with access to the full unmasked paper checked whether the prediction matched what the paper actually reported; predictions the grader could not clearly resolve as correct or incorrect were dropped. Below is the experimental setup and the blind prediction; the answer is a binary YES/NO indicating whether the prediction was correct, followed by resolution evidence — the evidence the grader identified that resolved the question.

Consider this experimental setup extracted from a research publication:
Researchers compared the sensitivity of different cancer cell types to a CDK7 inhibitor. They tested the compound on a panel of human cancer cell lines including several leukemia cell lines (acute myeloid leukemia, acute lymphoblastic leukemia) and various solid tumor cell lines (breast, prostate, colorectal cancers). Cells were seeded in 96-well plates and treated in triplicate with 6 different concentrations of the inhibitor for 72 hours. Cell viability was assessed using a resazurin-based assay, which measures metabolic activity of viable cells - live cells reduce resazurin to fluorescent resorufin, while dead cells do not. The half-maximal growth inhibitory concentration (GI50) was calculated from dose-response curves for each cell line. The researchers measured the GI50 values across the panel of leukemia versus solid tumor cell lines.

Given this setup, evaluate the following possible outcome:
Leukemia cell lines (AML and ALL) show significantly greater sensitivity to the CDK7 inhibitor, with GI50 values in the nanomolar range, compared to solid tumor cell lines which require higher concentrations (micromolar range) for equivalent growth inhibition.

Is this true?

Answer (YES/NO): NO